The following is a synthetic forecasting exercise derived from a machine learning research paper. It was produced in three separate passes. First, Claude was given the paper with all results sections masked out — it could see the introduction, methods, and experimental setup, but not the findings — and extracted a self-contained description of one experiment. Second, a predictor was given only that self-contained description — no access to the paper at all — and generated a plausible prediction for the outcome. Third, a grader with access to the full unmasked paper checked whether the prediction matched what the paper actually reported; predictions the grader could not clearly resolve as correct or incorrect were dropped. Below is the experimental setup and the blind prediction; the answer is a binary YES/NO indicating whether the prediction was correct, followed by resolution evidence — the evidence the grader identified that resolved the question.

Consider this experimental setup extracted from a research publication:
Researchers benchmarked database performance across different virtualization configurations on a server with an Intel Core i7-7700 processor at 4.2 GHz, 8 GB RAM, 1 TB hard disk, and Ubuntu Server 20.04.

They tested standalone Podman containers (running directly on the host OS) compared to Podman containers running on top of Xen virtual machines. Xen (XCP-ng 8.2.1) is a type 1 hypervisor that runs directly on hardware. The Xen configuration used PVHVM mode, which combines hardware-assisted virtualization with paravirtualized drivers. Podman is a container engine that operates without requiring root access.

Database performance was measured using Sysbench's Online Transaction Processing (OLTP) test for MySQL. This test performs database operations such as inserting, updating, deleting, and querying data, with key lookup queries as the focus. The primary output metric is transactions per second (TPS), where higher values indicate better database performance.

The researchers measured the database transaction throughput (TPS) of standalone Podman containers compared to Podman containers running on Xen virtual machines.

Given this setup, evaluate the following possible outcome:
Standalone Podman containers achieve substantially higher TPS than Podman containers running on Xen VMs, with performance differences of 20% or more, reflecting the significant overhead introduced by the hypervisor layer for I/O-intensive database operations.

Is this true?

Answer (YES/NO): NO